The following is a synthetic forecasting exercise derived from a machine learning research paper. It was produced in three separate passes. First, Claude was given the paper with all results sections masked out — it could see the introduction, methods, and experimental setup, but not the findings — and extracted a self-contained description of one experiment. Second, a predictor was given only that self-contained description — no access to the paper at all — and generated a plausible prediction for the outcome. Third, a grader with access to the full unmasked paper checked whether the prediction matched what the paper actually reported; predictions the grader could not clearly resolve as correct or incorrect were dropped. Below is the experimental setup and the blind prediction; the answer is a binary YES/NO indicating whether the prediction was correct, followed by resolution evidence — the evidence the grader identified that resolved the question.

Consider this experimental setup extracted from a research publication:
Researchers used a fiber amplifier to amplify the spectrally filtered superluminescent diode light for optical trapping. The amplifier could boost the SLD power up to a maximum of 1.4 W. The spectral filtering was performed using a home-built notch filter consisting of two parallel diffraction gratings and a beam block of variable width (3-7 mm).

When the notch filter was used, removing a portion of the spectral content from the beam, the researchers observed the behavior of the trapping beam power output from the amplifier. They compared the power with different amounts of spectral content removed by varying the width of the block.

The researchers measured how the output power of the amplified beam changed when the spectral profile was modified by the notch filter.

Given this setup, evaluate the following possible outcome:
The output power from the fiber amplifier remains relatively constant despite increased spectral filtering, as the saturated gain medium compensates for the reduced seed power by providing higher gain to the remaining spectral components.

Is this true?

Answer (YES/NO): YES